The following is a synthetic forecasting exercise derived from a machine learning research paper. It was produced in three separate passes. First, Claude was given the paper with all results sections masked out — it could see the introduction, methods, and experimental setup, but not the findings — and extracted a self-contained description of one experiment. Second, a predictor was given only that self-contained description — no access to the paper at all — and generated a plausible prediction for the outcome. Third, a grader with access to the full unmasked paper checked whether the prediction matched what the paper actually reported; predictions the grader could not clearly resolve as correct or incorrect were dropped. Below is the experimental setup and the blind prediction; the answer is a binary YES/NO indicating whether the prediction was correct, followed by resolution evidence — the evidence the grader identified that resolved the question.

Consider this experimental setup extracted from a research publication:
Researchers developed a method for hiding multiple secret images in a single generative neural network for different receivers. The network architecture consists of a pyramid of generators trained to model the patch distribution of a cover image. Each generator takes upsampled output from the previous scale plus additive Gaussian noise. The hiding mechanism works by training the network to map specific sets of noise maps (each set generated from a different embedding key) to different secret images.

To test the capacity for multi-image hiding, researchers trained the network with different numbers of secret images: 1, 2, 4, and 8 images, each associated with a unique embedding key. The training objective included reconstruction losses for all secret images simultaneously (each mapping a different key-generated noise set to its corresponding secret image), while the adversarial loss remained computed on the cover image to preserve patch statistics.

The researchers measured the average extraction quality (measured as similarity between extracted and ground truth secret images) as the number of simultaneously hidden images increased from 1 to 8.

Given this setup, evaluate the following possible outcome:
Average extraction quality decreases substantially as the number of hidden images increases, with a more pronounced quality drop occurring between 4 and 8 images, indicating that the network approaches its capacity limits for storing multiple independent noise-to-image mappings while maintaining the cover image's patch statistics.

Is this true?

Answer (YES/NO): NO